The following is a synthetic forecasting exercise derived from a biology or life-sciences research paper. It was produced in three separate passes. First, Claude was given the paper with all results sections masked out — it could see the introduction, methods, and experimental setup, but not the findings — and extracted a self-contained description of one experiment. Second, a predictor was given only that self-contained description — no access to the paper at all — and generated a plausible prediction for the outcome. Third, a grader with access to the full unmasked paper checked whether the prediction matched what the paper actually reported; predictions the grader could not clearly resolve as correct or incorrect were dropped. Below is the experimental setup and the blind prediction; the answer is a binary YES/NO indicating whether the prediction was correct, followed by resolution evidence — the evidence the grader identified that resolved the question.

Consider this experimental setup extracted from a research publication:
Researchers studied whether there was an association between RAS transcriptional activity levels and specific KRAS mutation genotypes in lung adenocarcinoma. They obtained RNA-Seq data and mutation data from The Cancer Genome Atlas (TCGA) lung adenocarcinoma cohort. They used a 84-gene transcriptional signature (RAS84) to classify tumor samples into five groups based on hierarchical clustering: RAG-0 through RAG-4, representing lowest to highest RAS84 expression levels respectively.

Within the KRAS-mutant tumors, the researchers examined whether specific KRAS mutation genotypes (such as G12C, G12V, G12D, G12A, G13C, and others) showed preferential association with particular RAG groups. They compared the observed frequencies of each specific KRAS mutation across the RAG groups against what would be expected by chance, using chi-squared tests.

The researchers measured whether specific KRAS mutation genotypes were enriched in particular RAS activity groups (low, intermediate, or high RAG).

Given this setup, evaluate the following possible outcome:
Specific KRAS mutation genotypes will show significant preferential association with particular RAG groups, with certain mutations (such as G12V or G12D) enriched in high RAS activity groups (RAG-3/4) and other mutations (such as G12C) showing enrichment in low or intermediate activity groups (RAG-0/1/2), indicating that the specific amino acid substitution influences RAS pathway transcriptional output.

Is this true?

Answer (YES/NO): NO